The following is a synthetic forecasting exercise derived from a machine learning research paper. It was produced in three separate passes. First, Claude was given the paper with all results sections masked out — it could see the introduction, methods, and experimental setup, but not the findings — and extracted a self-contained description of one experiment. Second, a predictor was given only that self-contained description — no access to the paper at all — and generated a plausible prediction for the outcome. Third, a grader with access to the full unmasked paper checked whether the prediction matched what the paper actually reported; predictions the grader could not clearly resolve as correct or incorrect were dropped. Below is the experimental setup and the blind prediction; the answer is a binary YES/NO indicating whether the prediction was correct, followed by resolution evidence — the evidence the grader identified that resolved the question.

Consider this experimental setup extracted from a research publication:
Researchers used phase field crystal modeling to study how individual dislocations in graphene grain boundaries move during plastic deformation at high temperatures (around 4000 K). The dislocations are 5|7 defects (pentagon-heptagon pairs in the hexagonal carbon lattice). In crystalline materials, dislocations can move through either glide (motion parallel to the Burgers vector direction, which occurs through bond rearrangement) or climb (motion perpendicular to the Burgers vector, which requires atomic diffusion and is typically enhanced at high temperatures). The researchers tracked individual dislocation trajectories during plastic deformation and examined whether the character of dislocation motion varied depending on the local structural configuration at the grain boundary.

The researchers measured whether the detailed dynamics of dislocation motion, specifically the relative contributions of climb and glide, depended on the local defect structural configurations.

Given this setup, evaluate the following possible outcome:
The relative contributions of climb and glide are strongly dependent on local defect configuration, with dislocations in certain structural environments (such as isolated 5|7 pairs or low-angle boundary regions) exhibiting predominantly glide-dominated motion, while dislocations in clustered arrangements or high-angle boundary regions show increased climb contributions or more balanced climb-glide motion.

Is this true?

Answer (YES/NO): NO